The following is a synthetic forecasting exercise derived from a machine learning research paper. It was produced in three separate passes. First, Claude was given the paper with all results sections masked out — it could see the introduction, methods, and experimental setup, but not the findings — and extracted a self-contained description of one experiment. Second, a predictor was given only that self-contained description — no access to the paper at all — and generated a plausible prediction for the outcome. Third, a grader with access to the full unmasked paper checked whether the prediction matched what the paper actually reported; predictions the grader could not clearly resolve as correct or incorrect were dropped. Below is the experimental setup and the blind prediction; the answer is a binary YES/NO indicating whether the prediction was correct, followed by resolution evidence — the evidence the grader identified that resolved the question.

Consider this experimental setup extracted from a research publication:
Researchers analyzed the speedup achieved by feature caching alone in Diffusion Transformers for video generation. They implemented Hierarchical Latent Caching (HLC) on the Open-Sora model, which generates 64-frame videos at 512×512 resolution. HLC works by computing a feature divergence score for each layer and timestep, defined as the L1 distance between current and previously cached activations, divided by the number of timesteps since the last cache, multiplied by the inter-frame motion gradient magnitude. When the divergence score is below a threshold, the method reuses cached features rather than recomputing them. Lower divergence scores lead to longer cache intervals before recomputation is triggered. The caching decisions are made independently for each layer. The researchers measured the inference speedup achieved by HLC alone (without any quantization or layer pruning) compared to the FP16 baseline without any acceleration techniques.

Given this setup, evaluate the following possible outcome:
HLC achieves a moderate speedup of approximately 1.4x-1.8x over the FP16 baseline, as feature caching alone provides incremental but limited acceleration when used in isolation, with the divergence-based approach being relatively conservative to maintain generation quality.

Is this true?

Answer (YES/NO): NO